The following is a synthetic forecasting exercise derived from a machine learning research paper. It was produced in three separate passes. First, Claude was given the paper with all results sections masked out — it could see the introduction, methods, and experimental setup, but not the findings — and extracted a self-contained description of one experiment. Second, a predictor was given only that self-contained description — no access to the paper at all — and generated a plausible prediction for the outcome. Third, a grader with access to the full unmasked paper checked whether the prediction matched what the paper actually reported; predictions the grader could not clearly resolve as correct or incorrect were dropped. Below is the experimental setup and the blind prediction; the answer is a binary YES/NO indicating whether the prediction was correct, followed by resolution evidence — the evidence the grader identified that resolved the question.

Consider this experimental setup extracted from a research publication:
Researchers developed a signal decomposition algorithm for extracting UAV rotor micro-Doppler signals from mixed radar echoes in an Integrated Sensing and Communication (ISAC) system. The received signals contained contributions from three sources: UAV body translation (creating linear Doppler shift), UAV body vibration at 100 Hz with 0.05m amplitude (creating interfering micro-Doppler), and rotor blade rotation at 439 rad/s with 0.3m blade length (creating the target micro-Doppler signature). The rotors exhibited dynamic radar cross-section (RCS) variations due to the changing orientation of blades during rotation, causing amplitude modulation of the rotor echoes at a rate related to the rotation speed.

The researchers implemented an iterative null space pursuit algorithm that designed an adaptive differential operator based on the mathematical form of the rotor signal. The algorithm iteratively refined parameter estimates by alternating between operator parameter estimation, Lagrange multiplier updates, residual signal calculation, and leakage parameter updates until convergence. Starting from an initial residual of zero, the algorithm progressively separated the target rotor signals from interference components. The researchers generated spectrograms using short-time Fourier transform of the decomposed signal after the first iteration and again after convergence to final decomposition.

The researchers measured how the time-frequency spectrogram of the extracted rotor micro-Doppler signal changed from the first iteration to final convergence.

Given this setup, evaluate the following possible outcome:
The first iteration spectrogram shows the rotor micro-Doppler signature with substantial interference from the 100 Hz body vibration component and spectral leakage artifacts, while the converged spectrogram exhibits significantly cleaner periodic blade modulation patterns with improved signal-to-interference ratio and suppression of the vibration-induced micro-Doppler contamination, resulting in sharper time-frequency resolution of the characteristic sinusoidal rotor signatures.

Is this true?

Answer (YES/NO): NO